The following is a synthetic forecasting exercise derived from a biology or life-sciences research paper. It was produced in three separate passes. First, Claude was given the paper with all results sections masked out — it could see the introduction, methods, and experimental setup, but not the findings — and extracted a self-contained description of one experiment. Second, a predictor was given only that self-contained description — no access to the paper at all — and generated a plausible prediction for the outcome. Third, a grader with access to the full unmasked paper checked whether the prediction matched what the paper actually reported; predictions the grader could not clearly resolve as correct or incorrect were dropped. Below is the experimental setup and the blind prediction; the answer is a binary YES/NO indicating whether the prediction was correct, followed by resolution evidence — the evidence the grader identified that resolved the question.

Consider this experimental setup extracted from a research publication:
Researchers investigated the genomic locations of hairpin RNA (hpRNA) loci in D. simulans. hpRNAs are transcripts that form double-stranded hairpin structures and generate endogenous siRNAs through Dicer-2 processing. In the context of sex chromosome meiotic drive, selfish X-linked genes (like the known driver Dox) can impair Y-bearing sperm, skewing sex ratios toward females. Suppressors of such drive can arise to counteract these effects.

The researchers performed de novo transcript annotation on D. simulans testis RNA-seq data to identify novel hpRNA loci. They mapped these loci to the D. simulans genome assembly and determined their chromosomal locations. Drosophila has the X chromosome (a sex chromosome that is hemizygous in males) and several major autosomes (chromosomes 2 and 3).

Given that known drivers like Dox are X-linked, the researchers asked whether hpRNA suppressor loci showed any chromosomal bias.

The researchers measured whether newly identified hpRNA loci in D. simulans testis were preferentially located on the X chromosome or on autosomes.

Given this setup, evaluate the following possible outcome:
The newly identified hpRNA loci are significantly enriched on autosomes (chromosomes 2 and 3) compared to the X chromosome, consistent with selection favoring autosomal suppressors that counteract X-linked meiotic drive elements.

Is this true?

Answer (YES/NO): NO